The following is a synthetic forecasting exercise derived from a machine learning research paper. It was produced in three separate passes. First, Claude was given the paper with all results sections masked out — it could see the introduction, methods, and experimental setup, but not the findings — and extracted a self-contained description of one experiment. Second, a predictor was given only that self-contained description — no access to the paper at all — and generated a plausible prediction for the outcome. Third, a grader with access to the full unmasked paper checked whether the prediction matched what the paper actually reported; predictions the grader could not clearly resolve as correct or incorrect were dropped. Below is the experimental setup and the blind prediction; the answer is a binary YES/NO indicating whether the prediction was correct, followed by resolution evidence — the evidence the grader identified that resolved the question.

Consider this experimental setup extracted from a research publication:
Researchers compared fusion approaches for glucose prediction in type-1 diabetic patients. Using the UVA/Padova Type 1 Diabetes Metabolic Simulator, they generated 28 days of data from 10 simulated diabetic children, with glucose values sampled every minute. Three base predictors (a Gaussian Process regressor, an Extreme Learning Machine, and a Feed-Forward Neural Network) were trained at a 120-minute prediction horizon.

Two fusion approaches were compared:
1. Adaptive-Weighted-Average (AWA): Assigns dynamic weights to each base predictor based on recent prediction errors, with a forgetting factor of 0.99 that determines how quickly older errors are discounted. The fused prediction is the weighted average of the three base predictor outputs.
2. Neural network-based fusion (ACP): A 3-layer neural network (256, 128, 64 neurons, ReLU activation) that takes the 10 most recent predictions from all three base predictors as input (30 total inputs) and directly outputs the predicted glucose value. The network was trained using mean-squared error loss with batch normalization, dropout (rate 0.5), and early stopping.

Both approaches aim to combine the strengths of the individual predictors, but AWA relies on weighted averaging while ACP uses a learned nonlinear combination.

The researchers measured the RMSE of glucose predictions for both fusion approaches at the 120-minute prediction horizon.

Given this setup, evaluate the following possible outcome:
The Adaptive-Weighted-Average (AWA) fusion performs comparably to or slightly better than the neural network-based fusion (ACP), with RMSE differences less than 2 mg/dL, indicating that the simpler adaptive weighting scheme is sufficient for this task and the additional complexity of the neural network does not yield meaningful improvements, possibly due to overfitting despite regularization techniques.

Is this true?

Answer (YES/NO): NO